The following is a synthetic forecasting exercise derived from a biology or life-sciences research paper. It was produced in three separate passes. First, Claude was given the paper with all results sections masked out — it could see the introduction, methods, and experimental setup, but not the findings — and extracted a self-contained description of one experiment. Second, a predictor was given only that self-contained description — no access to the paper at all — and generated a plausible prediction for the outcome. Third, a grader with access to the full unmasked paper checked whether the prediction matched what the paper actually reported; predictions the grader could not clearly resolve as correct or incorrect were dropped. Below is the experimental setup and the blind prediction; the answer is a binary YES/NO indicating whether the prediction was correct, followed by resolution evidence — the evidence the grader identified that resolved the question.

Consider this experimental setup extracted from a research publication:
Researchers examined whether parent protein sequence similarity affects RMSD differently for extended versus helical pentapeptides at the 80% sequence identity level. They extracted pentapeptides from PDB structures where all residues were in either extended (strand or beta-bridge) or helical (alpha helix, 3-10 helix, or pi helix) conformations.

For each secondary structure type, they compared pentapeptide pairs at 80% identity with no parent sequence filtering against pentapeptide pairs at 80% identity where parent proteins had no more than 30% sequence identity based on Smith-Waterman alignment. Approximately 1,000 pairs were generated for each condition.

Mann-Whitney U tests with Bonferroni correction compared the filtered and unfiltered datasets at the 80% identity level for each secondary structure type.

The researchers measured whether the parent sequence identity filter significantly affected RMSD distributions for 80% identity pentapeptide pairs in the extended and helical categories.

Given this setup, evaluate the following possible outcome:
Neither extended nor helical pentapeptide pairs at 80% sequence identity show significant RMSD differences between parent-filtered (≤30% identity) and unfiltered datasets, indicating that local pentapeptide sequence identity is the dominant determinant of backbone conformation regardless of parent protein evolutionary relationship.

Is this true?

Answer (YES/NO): NO